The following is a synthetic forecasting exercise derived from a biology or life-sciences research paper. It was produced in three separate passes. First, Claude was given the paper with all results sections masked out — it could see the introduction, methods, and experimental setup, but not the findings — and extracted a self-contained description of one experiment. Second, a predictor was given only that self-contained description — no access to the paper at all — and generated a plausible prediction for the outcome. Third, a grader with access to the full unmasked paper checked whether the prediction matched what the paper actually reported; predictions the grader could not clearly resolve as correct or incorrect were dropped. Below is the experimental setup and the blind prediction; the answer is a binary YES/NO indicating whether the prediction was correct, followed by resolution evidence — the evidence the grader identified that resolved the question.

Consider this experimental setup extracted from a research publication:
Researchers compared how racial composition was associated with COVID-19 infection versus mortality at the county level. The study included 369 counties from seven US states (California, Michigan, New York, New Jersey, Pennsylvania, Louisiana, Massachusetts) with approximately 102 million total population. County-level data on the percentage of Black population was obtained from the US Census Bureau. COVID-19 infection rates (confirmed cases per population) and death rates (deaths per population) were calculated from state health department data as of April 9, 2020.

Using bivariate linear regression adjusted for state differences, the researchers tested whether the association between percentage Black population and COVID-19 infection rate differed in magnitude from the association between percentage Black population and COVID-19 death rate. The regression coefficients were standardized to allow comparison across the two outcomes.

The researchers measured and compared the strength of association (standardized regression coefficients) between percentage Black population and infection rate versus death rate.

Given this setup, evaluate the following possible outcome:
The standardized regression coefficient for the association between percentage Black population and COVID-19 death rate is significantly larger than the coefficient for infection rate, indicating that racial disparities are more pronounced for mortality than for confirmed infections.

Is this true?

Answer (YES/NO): NO